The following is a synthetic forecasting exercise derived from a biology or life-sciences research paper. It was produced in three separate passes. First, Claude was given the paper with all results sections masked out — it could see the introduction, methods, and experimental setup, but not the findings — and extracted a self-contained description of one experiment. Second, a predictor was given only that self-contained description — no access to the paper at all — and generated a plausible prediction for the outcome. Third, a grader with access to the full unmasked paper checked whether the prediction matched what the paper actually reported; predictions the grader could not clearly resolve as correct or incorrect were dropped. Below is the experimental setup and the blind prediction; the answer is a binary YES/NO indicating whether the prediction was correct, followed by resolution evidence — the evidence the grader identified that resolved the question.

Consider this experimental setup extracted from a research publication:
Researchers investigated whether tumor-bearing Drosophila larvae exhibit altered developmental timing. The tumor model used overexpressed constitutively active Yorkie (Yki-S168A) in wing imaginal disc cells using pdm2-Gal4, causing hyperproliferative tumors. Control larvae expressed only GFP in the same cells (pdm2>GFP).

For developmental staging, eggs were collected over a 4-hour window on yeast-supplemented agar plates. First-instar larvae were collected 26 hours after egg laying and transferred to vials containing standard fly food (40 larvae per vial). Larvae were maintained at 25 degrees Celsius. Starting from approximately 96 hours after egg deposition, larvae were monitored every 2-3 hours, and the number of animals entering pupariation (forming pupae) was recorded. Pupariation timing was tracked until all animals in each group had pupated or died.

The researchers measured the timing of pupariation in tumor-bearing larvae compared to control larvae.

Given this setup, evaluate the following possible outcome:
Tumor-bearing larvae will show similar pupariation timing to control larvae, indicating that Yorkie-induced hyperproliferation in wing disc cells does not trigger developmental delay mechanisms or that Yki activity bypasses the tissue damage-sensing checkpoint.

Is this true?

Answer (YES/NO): NO